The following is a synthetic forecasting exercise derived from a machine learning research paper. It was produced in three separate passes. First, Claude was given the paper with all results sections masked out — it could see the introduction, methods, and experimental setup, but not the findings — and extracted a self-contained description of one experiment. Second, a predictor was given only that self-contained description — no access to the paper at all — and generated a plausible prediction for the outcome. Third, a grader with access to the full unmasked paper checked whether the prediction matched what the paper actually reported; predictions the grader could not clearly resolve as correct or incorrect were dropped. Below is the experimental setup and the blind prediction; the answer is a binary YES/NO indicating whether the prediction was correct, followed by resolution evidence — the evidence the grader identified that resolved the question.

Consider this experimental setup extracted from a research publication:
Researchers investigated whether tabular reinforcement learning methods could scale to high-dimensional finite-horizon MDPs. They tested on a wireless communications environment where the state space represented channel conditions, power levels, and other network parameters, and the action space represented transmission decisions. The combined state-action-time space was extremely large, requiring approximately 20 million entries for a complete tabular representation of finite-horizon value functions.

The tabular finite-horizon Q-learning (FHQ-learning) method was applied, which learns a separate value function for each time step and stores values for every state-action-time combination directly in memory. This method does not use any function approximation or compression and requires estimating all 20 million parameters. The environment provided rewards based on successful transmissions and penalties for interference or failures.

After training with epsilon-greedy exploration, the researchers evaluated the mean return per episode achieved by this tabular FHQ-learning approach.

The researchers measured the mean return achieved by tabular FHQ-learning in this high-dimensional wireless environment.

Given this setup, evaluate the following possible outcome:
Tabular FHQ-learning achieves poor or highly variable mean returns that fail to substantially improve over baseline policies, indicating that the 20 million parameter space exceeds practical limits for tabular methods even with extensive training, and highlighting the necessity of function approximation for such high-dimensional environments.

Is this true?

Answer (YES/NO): YES